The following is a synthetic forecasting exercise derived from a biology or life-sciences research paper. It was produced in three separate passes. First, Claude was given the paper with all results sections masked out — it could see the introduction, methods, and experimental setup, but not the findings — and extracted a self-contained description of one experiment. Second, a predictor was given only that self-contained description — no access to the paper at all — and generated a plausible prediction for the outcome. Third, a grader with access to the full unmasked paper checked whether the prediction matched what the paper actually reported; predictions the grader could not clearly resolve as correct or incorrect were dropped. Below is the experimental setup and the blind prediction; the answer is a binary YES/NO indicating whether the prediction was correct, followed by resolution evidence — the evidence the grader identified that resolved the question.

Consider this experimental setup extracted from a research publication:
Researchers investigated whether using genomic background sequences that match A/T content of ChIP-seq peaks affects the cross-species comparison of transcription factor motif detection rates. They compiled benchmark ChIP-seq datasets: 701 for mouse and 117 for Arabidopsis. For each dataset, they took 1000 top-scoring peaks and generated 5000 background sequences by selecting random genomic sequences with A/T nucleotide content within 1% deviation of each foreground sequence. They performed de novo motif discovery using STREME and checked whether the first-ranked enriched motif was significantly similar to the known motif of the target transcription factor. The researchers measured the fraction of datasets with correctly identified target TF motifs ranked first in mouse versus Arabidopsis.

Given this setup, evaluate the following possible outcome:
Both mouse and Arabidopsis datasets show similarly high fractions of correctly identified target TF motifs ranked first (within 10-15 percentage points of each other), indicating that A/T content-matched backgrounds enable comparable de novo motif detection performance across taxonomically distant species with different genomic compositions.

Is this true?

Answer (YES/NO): YES